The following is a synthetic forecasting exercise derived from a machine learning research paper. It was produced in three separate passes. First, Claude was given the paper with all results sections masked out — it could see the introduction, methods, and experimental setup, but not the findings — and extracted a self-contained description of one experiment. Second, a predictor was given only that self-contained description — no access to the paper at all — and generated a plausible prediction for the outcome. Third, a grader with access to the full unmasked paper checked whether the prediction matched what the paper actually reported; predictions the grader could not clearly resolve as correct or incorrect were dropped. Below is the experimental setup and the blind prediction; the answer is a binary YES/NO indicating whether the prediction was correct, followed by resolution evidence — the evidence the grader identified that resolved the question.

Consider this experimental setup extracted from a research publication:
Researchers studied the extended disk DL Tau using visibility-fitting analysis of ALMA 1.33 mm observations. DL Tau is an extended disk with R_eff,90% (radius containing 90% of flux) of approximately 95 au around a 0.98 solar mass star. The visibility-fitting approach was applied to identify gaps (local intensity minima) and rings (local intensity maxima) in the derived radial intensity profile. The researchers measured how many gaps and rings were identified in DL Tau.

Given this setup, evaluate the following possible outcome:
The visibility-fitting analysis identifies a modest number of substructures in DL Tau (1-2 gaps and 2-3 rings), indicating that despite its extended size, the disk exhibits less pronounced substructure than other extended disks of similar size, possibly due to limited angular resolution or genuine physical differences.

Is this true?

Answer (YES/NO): NO